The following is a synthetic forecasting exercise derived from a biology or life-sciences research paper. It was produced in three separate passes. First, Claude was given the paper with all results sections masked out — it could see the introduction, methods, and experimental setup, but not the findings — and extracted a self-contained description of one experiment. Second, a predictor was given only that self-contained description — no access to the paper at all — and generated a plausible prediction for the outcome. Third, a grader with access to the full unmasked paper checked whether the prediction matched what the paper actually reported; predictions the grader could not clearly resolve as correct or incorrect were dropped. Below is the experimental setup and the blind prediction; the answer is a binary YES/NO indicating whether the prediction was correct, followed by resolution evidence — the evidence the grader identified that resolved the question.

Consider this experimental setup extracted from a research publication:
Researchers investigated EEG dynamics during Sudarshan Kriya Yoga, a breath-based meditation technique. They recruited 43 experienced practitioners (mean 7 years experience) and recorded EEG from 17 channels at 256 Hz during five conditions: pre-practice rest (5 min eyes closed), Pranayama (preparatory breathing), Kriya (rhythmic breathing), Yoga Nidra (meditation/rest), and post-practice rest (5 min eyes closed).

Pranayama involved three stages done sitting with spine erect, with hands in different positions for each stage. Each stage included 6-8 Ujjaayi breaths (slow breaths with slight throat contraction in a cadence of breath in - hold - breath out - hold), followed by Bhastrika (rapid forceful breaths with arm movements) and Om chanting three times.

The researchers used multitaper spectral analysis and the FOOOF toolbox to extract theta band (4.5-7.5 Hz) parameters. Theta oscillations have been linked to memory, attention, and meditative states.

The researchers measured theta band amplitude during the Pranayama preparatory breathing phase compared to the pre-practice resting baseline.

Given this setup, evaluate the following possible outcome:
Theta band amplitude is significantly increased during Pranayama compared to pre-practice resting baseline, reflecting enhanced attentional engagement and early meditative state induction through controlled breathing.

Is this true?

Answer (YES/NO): NO